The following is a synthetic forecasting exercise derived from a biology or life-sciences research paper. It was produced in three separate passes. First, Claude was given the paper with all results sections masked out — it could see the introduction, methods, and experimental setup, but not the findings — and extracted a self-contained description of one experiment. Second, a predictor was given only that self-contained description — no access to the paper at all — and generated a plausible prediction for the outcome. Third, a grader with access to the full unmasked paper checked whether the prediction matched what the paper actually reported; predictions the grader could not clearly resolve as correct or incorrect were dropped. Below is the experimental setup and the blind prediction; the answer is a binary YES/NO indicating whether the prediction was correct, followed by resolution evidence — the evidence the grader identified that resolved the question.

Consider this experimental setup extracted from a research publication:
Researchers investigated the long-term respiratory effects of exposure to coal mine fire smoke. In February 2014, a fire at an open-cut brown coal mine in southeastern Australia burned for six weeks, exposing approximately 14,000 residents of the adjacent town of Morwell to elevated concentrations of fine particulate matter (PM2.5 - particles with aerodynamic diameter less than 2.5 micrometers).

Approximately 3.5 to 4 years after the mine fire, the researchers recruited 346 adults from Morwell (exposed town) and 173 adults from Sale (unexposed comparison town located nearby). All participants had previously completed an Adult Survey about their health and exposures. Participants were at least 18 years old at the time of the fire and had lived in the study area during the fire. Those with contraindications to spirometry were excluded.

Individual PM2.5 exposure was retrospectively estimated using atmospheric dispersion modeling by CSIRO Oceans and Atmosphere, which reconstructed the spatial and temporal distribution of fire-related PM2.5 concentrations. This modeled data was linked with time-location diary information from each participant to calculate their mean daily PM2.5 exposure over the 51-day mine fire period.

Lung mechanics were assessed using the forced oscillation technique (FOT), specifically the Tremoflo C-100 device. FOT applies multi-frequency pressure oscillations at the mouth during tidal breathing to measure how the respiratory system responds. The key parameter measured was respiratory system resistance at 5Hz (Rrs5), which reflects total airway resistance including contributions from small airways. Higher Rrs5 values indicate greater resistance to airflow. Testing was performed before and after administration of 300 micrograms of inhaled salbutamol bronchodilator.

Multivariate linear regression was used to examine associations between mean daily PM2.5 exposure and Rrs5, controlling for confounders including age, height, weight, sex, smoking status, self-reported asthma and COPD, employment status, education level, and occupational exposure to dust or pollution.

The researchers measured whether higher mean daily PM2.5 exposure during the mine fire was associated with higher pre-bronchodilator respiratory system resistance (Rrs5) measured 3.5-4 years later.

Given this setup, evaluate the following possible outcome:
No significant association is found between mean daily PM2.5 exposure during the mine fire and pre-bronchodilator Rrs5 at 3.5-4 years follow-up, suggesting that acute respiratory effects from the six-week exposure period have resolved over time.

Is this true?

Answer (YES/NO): YES